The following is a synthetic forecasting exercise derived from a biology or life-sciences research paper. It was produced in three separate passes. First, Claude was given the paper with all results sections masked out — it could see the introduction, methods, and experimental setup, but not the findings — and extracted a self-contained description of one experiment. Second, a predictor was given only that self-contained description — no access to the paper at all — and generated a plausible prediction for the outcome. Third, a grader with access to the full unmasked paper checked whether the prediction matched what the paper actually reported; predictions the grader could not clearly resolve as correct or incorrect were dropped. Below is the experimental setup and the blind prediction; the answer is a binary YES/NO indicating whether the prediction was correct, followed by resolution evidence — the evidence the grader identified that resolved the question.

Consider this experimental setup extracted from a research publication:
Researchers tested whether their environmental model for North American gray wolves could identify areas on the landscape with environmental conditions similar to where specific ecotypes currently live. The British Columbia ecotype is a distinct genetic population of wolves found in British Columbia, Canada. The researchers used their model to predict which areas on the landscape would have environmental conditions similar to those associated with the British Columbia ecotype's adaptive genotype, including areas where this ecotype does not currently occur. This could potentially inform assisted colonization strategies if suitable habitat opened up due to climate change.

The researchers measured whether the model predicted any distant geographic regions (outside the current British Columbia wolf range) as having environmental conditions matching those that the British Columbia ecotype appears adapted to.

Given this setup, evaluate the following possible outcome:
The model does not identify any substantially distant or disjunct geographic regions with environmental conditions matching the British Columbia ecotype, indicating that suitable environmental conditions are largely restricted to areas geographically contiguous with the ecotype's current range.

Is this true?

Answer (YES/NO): NO